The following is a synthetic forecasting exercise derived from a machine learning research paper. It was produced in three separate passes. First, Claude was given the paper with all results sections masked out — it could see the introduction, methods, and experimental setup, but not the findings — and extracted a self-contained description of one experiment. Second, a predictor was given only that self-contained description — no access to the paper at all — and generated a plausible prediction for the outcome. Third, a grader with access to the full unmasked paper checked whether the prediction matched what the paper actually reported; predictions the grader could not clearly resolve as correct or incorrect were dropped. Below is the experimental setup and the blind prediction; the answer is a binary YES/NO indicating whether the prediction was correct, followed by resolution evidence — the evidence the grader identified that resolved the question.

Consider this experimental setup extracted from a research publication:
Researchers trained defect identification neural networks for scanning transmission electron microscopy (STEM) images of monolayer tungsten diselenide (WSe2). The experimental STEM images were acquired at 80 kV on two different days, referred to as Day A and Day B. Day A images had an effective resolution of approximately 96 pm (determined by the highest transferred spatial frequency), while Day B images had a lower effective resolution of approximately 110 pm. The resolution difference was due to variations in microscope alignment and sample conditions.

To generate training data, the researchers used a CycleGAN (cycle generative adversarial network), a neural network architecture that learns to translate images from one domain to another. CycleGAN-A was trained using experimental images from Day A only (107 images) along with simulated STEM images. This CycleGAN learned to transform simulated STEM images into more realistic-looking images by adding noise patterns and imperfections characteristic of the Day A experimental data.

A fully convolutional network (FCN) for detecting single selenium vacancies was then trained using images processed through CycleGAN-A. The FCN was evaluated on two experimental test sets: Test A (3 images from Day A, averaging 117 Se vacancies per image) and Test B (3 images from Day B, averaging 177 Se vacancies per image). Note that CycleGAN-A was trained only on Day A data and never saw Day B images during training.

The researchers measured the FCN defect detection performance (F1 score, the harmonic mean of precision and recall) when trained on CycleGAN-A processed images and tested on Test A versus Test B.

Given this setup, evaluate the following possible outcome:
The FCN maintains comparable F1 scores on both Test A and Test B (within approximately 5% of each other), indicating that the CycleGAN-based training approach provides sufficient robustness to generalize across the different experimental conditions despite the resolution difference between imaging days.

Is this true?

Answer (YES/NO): NO